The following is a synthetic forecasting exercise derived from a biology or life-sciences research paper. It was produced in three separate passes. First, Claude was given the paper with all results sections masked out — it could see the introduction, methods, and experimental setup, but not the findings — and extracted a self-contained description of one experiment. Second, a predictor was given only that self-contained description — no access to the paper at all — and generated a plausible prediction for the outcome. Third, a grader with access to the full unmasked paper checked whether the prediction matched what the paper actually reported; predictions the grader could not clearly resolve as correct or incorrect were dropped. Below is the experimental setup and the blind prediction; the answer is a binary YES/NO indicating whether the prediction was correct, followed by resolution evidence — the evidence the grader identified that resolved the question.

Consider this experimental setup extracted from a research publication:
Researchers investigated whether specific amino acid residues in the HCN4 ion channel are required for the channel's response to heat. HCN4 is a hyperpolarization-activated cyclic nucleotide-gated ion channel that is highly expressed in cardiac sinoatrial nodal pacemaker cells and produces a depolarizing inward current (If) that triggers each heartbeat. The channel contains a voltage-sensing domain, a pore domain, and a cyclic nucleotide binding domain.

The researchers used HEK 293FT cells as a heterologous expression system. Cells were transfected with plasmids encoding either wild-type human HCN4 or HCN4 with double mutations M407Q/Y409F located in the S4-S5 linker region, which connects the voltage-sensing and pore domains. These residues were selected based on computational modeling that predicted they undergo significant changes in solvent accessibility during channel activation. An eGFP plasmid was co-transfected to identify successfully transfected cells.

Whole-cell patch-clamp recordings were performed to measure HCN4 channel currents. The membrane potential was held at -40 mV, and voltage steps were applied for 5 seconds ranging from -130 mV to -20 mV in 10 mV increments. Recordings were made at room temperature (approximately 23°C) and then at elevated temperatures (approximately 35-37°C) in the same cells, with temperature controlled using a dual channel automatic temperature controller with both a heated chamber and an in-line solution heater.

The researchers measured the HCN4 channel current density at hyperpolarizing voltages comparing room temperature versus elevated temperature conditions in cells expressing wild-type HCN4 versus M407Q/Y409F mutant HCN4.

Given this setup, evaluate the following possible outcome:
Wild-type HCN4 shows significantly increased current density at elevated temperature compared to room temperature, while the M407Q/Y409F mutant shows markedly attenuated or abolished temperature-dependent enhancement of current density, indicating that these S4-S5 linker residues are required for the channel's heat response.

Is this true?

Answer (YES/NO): YES